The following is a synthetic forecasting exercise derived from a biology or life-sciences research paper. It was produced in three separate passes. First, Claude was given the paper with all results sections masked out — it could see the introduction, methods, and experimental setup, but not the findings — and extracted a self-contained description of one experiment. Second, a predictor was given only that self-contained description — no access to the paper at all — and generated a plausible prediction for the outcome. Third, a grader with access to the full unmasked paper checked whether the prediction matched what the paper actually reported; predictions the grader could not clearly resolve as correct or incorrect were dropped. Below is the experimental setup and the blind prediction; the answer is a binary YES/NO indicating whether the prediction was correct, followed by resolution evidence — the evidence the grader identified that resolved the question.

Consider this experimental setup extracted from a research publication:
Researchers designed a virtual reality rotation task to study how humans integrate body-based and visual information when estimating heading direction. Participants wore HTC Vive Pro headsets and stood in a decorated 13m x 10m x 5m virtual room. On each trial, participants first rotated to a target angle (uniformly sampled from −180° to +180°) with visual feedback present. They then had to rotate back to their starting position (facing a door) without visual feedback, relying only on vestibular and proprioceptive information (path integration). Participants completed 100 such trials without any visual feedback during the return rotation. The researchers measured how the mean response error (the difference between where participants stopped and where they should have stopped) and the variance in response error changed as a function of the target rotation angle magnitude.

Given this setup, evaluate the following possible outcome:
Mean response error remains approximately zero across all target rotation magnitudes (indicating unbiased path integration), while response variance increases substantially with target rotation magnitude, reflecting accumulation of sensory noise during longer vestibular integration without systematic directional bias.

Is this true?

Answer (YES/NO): NO